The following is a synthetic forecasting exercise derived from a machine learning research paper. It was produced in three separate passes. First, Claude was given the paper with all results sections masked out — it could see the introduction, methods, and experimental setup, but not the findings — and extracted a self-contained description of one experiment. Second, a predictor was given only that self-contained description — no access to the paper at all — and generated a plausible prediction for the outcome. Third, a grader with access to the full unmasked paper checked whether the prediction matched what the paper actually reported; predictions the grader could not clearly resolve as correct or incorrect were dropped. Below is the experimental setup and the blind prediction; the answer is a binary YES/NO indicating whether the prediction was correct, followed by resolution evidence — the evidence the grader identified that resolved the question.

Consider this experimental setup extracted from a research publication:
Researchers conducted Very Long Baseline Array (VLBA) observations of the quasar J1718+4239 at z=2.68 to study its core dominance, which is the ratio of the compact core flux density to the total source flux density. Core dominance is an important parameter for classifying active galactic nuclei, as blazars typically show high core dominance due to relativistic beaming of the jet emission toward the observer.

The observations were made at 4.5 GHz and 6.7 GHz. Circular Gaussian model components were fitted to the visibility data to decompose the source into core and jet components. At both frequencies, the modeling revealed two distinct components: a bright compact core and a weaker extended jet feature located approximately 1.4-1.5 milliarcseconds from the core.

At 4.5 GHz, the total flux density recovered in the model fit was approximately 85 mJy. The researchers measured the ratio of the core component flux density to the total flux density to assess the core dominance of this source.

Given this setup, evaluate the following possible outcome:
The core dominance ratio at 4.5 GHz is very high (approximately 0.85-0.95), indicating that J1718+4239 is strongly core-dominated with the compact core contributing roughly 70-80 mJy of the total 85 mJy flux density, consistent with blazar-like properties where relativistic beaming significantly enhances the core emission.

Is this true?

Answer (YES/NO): NO